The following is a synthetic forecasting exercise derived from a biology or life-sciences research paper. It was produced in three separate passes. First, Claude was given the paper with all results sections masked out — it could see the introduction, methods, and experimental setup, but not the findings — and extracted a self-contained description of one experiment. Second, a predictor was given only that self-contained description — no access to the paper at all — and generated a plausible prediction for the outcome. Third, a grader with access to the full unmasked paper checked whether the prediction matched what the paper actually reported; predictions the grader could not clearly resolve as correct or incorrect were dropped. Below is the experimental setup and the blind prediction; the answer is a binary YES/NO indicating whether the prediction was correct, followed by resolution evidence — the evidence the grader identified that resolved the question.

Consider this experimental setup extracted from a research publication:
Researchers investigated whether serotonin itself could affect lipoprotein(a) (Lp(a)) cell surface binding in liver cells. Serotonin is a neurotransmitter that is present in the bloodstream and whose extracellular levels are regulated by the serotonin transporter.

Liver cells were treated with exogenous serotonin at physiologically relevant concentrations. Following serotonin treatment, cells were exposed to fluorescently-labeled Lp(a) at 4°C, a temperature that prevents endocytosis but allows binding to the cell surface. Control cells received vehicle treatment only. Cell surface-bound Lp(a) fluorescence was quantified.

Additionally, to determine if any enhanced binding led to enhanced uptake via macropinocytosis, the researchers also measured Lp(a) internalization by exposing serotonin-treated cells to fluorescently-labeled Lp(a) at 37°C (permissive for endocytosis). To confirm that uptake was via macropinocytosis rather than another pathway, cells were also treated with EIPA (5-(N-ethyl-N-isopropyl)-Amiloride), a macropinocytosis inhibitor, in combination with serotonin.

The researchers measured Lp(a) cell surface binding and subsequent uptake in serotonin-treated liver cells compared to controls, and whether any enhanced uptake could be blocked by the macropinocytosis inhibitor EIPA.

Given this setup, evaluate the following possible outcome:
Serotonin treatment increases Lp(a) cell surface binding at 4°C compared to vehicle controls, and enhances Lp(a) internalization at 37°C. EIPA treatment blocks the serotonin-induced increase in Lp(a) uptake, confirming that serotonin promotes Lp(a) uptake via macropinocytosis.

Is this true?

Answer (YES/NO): YES